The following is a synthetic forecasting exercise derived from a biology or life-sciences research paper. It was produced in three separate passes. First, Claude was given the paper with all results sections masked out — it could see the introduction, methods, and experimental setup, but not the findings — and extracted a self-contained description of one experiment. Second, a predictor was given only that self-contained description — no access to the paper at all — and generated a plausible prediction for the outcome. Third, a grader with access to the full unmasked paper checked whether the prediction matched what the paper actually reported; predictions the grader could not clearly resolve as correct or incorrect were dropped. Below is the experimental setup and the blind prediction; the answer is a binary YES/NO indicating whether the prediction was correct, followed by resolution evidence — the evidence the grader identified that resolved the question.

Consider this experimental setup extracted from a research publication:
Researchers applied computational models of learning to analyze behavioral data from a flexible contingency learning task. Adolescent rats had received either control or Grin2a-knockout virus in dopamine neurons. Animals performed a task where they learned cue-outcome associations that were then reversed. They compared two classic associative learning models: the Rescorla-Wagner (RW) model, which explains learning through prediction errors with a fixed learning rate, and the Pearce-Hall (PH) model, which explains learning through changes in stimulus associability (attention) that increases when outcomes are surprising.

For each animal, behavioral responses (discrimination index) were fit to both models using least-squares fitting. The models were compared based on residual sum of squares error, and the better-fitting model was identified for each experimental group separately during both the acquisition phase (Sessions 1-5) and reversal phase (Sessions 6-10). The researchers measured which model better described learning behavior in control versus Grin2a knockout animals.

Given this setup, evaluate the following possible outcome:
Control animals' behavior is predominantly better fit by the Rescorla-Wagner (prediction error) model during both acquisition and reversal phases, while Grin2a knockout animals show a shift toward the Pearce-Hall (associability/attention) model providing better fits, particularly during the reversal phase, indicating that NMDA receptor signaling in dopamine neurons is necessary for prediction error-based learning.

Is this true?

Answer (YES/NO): NO